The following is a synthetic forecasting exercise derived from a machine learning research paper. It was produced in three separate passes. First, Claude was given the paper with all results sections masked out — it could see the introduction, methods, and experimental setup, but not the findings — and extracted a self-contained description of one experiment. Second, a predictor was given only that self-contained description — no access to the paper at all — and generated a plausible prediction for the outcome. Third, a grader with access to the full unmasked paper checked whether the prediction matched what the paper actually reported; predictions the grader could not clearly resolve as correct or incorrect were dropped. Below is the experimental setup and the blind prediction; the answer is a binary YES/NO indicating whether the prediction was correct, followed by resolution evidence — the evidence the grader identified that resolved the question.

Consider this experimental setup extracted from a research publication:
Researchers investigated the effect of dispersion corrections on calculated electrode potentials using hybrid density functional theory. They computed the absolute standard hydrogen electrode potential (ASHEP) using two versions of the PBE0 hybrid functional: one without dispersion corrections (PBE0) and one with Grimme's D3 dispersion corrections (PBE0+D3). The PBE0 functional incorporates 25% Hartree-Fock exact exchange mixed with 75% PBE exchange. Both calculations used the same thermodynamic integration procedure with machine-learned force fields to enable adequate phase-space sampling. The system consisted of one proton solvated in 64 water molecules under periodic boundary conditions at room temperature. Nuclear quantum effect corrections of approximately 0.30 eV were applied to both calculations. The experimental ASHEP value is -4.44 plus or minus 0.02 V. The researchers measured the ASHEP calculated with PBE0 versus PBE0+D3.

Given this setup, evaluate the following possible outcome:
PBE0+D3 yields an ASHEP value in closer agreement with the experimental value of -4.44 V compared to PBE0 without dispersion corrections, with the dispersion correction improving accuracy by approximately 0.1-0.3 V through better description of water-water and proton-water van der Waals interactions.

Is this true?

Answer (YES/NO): NO